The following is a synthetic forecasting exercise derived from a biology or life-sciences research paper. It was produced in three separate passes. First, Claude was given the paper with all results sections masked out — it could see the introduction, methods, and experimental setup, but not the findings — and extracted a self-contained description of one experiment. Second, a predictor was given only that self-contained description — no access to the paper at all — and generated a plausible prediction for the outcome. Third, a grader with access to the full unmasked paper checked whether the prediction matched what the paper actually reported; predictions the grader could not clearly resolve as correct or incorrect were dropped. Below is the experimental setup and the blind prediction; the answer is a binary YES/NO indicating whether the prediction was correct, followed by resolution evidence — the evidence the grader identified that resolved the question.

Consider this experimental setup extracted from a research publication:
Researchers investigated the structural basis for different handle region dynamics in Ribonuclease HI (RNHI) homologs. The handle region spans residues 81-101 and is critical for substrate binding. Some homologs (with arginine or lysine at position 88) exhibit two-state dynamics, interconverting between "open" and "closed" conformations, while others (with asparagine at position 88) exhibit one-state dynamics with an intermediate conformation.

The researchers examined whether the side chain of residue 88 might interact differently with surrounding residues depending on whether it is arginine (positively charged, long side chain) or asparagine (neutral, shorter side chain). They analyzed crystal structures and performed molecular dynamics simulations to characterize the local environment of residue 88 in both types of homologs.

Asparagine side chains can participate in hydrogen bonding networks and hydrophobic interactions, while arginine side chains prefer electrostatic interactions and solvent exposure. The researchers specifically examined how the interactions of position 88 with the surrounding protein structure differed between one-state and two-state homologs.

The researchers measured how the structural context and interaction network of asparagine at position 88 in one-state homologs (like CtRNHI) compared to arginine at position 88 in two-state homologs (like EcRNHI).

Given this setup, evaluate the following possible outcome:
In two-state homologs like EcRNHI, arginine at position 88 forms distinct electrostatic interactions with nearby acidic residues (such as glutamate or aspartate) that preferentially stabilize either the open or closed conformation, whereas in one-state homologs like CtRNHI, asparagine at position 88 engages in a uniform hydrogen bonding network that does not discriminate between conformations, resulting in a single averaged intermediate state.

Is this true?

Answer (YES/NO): NO